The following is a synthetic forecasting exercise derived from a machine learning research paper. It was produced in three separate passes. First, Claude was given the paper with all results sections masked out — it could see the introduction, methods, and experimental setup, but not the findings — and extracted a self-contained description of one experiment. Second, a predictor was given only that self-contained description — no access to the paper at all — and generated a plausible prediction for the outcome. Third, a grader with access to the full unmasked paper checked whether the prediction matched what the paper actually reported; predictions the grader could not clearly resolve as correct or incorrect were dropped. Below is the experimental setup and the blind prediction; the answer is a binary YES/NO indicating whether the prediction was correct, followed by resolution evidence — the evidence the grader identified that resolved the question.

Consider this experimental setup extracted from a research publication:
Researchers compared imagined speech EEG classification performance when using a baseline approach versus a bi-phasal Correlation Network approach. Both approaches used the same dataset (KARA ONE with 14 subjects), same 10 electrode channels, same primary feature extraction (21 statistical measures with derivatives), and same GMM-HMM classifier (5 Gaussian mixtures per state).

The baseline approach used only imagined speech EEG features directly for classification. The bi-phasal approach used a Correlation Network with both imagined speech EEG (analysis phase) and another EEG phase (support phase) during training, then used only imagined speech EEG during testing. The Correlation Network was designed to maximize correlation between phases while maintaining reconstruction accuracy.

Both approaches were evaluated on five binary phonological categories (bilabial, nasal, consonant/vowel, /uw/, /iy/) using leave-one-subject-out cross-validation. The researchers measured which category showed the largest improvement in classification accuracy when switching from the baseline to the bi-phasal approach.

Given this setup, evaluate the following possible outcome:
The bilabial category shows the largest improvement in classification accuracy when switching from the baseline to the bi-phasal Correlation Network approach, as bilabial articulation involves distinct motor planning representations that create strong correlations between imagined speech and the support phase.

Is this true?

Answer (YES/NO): NO